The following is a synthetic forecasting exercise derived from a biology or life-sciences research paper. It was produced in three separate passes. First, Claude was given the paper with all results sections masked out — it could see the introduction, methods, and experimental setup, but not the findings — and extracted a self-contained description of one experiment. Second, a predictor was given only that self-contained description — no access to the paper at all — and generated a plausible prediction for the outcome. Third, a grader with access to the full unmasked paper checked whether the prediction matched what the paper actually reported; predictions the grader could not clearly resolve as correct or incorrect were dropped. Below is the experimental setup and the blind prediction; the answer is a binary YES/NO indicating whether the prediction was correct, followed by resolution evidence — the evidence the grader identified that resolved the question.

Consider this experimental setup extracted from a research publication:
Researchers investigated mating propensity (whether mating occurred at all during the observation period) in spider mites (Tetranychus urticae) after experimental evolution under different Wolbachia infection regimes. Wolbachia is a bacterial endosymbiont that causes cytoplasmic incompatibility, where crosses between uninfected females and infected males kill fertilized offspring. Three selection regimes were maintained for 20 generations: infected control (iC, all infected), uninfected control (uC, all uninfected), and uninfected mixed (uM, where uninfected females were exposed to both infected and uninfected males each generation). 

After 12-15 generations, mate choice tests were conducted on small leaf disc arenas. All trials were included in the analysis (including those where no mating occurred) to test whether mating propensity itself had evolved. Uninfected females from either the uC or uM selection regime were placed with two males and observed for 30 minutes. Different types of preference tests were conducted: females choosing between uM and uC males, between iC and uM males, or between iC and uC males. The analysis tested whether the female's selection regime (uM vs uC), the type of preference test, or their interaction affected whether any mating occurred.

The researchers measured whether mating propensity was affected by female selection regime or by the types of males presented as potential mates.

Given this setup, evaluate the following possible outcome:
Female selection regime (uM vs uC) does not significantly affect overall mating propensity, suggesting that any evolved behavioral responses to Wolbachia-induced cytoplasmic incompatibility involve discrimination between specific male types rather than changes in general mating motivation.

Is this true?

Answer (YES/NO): YES